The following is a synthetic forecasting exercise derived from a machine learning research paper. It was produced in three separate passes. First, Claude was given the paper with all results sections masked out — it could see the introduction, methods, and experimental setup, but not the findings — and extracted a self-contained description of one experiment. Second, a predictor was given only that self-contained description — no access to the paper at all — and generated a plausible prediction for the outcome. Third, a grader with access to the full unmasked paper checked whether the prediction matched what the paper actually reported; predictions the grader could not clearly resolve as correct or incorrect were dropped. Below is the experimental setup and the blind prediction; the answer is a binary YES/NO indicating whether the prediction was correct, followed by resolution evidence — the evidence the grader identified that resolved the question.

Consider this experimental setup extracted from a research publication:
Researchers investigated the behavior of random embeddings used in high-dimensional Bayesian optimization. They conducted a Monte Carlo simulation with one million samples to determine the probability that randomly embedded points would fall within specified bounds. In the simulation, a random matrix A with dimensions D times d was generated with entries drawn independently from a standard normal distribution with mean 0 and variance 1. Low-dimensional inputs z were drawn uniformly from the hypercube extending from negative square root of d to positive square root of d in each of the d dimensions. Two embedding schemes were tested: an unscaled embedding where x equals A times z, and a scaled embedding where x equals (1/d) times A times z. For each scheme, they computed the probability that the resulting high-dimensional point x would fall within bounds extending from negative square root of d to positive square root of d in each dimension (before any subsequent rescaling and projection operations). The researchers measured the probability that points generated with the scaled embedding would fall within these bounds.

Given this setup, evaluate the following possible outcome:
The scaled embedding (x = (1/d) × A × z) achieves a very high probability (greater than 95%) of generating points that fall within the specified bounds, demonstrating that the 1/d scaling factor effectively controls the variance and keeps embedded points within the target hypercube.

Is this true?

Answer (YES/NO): NO